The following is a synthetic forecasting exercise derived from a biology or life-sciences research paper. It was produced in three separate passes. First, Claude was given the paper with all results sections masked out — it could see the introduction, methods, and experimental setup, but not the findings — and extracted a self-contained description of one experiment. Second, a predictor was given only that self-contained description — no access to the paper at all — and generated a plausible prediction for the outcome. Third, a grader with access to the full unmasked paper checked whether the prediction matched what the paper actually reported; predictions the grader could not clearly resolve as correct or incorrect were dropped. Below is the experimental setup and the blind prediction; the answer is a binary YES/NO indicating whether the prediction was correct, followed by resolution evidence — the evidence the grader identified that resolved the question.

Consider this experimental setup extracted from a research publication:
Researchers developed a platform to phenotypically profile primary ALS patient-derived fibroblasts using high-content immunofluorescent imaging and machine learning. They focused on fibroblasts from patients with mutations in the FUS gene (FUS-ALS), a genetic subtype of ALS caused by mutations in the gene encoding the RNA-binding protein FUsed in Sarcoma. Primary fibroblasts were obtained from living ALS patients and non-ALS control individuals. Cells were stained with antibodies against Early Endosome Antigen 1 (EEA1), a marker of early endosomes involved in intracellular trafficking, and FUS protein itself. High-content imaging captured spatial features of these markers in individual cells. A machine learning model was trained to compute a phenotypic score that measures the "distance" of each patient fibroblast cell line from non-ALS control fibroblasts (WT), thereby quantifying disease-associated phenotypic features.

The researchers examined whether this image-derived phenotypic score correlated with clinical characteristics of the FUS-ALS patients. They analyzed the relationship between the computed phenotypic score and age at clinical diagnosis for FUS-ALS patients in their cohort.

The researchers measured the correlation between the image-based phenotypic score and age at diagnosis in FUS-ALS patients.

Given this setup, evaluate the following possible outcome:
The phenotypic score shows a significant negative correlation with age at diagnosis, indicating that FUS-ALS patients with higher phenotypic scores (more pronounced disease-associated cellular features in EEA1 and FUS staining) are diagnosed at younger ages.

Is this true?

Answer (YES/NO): YES